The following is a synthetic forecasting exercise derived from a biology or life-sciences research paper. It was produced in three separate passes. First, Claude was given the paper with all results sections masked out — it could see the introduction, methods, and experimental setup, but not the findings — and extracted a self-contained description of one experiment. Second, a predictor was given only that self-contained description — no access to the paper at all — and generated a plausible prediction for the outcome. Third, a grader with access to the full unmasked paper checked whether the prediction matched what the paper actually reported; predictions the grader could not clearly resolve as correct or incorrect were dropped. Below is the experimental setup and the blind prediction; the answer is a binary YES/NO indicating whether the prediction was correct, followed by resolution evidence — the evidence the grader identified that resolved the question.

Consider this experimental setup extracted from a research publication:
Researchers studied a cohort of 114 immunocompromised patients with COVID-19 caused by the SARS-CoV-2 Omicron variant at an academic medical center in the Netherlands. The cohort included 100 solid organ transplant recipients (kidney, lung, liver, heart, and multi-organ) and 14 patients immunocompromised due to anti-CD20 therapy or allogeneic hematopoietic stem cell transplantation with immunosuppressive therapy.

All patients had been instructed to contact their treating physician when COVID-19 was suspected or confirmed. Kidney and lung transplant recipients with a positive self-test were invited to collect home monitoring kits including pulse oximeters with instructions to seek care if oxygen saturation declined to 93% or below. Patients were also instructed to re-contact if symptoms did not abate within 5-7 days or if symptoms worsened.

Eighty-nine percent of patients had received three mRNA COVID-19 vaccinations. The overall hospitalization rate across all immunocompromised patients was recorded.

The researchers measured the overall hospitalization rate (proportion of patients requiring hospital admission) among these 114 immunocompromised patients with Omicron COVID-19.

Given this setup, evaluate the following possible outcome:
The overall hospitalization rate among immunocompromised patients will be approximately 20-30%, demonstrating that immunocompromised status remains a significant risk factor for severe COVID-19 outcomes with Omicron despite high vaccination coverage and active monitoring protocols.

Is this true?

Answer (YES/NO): YES